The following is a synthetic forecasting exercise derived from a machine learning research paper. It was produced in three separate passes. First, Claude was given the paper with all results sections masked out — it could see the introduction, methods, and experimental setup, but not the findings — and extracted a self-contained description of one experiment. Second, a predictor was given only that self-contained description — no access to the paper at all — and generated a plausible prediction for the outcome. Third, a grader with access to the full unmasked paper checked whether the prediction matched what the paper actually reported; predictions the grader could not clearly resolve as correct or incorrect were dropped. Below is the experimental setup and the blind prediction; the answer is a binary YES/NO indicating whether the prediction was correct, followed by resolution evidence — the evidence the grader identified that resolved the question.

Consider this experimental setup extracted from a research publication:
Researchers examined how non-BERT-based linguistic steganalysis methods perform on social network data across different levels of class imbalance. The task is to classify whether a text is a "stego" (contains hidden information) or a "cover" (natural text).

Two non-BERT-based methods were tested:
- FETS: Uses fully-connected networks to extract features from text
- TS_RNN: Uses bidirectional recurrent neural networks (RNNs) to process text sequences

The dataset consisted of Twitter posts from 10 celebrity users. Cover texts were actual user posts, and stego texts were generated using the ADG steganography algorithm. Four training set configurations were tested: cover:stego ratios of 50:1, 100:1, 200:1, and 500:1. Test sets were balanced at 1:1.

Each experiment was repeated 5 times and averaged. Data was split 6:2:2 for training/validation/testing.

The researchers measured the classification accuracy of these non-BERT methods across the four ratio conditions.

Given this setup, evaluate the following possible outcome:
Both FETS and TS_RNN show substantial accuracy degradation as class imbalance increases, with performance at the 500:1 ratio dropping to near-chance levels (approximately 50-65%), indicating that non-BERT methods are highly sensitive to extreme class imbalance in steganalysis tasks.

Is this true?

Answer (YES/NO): NO